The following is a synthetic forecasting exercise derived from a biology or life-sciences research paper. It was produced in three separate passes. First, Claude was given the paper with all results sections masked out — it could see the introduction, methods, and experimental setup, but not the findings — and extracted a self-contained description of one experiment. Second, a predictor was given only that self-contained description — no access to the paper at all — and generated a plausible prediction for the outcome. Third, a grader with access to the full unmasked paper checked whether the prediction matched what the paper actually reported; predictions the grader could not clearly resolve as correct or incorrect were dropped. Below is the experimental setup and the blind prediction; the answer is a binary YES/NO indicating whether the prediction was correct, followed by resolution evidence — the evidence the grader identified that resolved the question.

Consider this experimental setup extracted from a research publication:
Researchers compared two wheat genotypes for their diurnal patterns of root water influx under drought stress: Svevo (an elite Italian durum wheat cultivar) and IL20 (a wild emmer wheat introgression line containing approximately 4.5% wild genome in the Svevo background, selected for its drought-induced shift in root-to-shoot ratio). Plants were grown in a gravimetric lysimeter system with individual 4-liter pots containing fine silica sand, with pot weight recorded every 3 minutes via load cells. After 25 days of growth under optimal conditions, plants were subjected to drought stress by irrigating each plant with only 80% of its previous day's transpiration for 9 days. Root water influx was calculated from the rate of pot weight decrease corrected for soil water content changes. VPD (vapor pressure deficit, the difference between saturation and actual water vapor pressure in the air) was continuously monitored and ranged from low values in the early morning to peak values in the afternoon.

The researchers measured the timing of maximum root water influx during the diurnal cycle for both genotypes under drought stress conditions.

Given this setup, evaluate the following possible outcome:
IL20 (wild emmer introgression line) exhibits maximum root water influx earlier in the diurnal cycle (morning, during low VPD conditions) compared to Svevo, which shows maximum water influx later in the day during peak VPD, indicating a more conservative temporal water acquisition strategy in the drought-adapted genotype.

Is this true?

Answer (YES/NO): YES